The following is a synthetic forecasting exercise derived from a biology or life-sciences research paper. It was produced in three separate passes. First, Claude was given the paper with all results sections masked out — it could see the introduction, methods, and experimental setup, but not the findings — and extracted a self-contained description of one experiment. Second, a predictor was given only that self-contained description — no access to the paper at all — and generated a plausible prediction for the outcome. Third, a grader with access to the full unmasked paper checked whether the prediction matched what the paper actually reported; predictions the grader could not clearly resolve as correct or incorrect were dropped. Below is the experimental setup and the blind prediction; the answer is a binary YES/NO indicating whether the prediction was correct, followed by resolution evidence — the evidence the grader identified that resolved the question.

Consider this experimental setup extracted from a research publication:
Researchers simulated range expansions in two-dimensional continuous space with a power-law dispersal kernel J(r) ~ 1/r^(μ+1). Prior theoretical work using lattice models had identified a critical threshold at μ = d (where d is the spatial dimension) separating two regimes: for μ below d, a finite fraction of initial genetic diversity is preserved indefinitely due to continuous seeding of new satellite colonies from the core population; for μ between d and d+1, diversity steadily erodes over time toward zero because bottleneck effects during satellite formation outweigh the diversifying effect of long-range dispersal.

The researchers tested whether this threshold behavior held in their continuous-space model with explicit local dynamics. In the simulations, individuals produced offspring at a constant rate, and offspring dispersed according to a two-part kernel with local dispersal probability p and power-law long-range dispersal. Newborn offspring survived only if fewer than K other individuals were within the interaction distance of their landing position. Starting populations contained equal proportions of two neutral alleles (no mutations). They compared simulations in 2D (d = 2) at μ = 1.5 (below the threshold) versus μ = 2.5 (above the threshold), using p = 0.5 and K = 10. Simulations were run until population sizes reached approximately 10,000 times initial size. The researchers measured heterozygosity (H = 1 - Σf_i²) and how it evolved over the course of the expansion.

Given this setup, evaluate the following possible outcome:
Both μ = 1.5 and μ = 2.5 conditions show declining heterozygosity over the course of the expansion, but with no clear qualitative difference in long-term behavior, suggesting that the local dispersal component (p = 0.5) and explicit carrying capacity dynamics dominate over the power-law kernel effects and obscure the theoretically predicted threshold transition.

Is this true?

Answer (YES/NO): NO